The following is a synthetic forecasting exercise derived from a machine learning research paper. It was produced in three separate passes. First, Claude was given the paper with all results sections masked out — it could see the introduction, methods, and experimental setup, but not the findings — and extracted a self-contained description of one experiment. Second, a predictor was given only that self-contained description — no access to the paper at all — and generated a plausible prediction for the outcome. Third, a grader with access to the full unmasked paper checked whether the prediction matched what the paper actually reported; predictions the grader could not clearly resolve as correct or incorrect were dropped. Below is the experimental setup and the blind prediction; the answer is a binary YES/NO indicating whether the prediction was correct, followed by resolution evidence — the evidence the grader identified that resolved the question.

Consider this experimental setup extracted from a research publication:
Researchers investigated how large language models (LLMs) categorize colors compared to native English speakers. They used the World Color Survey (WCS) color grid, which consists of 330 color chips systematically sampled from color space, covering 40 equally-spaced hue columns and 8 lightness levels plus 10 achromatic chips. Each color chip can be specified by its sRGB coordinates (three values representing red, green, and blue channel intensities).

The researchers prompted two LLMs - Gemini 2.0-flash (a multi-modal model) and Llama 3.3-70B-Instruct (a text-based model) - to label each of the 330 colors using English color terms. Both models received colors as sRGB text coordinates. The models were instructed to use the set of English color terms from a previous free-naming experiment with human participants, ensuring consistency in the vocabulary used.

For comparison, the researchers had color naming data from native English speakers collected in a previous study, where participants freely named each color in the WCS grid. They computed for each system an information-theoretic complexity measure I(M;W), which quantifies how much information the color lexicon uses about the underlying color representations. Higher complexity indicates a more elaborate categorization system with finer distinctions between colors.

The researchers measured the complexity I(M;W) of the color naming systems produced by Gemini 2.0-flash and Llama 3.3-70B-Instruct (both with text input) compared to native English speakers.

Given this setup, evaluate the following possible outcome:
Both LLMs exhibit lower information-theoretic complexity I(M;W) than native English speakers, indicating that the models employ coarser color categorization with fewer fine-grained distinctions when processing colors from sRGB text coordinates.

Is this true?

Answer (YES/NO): NO